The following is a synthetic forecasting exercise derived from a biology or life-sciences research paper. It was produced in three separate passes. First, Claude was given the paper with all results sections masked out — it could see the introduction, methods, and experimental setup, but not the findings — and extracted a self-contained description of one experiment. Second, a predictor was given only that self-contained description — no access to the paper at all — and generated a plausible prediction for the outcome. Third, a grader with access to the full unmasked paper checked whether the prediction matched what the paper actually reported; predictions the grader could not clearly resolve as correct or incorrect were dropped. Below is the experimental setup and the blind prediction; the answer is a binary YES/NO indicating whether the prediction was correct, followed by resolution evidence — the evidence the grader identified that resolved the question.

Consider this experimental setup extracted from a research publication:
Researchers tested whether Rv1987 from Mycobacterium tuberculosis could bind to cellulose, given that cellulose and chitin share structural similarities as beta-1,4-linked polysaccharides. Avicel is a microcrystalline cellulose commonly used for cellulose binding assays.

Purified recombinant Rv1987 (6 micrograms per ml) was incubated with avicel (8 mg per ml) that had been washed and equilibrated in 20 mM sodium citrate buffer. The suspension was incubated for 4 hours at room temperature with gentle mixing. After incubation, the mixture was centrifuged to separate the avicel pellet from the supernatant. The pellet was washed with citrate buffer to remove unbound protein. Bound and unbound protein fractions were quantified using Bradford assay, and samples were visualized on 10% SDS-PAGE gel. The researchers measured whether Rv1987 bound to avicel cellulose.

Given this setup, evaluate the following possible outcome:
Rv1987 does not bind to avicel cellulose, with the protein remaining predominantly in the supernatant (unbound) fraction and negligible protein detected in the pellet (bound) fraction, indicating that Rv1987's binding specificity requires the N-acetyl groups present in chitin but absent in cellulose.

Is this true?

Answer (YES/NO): NO